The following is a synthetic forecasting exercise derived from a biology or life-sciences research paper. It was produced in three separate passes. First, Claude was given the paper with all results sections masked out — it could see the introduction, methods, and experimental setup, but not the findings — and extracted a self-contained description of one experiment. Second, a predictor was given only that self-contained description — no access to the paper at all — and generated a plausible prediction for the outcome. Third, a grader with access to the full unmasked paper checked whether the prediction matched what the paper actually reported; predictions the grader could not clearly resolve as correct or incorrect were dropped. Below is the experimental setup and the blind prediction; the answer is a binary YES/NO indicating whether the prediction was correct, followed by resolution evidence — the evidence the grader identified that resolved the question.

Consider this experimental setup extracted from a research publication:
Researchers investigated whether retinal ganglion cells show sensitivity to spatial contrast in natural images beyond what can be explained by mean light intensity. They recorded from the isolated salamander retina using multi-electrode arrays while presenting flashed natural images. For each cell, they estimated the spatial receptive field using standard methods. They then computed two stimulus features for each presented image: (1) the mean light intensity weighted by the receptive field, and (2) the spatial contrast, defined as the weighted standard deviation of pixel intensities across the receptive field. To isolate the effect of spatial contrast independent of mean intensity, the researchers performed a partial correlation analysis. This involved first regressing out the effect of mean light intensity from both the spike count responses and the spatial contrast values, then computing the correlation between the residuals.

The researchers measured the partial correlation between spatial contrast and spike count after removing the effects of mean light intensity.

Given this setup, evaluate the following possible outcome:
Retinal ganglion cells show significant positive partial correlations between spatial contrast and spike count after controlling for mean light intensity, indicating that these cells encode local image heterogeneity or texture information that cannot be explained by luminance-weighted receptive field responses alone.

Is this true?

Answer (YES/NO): YES